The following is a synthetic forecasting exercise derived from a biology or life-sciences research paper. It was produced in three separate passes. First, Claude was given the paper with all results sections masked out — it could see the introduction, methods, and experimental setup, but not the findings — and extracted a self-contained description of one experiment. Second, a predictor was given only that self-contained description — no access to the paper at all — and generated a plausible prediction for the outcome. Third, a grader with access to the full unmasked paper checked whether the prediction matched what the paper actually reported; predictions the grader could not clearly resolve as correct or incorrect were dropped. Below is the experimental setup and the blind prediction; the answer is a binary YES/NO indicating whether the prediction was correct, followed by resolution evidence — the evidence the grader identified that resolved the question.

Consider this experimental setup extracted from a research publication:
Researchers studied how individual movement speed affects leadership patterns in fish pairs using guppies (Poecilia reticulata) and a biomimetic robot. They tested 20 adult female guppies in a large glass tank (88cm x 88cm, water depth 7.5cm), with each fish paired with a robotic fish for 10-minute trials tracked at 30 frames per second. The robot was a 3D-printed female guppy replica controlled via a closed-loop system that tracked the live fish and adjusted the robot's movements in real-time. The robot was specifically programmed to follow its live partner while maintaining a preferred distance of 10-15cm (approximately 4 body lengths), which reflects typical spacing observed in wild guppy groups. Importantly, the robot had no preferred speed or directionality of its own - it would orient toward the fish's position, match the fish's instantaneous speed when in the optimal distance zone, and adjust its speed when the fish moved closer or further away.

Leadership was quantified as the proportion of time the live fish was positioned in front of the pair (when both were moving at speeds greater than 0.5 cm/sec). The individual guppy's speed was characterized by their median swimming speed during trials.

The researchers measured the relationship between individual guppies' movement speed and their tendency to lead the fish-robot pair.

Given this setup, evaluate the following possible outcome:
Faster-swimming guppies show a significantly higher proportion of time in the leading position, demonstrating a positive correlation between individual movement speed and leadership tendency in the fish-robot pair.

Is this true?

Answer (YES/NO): YES